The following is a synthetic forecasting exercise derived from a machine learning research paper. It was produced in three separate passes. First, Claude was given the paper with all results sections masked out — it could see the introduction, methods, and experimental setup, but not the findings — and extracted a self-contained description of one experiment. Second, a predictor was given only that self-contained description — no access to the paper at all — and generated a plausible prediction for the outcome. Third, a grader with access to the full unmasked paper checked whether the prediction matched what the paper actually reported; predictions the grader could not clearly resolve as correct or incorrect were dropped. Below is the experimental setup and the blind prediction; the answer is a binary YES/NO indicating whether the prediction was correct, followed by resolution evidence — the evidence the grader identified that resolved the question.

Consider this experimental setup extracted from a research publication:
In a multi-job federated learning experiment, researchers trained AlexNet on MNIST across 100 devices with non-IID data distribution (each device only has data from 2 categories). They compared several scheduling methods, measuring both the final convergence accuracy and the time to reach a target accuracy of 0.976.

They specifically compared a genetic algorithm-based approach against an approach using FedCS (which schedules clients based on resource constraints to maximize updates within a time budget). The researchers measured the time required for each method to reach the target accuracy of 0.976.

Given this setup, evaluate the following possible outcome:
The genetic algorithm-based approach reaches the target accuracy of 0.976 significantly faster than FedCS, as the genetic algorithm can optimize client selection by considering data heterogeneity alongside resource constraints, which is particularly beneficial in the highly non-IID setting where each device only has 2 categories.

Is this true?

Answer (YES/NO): YES